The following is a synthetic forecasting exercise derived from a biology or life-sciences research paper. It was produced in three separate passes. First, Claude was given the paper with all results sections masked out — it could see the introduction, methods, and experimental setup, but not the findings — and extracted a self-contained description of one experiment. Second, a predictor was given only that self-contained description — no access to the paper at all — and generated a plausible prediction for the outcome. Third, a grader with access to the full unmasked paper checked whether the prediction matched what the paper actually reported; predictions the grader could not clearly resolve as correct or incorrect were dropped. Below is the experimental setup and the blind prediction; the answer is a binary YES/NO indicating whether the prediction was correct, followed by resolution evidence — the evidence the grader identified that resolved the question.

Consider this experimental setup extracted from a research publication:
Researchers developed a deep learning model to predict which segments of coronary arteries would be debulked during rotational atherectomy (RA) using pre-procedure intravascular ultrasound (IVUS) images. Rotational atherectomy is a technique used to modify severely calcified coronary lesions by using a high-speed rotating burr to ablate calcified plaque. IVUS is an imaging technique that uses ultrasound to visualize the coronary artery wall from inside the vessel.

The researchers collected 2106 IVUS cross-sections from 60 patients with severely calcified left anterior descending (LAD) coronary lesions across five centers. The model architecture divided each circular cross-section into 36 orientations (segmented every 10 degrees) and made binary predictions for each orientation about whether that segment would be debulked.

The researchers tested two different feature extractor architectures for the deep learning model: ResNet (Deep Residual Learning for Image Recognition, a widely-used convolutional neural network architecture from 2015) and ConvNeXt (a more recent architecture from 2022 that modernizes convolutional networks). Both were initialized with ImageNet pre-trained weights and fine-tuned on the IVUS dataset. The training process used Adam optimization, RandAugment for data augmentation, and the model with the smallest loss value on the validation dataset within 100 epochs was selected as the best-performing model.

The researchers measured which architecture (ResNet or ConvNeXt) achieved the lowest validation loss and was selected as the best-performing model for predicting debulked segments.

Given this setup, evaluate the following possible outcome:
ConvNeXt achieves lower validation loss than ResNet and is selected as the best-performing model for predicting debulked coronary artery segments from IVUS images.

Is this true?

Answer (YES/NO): NO